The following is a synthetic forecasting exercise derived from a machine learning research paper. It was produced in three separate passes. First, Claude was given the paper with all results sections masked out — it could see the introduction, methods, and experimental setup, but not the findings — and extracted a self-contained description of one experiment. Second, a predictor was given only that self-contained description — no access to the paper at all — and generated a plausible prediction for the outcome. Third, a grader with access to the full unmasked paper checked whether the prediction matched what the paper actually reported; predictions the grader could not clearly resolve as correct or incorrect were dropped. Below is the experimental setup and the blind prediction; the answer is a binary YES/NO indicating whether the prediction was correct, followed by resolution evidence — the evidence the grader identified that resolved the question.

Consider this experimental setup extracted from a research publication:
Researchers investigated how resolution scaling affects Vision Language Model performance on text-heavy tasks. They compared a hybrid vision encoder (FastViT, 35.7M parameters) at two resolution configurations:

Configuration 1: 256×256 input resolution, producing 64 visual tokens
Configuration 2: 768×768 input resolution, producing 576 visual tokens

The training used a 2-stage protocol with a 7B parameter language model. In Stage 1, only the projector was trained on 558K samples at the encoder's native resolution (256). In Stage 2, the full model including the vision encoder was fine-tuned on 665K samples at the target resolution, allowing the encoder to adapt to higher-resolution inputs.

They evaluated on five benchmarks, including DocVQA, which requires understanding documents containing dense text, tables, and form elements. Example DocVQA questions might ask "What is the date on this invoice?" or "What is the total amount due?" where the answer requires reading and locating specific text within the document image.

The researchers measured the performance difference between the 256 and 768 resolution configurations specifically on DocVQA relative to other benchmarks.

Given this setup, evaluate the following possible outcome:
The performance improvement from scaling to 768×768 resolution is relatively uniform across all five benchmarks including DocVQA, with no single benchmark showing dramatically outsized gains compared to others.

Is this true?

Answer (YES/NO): NO